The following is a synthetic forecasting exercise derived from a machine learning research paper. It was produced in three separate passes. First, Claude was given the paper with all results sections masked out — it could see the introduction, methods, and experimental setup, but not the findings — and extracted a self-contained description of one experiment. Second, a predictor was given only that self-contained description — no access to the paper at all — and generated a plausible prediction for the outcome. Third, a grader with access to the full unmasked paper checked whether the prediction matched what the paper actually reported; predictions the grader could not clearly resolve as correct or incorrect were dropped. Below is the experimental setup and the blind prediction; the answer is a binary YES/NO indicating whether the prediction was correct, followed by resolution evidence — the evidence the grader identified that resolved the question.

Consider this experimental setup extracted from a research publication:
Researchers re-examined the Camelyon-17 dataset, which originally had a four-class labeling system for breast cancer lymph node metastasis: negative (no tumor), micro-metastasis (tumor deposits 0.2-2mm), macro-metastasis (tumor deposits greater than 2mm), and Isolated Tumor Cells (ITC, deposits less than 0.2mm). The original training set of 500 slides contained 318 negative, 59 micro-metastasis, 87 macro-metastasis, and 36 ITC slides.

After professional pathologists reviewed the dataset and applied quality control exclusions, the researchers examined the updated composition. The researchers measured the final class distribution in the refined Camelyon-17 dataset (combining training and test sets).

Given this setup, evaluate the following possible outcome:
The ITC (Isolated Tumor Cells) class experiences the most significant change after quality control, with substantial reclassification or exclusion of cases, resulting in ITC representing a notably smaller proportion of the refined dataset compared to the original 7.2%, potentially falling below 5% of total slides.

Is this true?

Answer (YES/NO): YES